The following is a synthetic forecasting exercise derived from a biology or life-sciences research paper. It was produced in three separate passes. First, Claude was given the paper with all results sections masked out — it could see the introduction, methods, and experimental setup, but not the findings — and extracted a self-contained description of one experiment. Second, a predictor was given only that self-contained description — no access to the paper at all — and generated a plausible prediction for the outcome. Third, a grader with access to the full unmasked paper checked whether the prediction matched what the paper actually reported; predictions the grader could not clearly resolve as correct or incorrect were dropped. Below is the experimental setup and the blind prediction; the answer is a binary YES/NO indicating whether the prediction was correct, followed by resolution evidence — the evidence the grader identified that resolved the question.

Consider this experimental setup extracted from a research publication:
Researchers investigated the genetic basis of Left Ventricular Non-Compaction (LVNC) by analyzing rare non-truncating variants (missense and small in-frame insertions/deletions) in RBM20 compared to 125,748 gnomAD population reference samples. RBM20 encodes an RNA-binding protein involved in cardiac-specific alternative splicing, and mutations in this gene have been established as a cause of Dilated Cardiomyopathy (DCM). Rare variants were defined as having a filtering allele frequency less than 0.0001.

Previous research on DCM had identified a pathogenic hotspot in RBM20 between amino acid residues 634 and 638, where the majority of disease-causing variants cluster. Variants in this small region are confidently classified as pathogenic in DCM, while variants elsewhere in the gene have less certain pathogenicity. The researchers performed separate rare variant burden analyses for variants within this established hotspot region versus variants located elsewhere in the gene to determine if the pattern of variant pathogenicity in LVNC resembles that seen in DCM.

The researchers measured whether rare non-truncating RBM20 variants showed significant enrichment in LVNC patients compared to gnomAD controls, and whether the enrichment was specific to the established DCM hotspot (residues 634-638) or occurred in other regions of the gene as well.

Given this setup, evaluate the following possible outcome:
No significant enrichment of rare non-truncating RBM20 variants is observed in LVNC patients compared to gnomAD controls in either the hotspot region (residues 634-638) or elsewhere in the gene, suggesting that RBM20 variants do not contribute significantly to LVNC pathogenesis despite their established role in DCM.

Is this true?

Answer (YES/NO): NO